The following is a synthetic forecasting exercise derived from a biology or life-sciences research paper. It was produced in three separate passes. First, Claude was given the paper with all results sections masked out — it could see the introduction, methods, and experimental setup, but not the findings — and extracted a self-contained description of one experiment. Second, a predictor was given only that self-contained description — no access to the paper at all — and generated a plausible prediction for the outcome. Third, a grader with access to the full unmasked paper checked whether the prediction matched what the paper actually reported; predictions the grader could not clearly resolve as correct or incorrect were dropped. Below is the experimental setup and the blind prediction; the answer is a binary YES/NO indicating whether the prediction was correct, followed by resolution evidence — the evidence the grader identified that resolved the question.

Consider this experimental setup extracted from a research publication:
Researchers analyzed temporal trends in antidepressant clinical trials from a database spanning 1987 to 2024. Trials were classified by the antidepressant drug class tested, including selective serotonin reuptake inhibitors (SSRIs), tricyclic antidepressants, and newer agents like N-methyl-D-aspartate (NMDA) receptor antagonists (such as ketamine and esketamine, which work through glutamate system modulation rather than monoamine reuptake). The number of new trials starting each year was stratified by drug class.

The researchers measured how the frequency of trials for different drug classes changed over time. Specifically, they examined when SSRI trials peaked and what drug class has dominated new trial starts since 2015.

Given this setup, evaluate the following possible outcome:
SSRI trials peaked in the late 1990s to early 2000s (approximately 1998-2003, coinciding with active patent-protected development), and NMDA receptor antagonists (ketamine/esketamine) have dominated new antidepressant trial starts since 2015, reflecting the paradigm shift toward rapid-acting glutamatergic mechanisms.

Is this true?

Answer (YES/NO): NO